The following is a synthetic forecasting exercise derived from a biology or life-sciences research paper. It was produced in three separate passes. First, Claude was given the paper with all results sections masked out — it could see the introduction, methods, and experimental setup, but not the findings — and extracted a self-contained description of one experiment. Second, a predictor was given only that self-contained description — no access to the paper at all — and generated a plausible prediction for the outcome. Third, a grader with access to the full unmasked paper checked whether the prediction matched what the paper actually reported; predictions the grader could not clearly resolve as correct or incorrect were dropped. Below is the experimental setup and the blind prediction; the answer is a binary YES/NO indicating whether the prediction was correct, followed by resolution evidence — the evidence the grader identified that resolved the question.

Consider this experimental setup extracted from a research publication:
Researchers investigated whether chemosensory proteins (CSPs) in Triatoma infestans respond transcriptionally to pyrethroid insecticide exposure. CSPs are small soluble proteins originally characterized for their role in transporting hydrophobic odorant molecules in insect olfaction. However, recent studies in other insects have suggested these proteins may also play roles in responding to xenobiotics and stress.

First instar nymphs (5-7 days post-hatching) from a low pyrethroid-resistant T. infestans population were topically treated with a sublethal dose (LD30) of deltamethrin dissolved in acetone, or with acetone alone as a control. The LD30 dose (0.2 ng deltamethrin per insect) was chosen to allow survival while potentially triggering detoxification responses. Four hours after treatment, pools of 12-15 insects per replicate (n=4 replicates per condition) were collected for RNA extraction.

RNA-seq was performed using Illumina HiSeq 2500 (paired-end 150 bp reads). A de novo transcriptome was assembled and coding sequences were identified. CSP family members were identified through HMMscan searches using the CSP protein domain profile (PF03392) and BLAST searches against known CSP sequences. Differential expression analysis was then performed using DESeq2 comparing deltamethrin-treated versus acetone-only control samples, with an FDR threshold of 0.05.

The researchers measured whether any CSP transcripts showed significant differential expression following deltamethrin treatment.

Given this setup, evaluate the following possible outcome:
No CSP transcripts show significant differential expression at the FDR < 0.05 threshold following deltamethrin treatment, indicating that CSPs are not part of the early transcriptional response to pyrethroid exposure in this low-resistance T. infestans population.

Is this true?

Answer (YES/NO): NO